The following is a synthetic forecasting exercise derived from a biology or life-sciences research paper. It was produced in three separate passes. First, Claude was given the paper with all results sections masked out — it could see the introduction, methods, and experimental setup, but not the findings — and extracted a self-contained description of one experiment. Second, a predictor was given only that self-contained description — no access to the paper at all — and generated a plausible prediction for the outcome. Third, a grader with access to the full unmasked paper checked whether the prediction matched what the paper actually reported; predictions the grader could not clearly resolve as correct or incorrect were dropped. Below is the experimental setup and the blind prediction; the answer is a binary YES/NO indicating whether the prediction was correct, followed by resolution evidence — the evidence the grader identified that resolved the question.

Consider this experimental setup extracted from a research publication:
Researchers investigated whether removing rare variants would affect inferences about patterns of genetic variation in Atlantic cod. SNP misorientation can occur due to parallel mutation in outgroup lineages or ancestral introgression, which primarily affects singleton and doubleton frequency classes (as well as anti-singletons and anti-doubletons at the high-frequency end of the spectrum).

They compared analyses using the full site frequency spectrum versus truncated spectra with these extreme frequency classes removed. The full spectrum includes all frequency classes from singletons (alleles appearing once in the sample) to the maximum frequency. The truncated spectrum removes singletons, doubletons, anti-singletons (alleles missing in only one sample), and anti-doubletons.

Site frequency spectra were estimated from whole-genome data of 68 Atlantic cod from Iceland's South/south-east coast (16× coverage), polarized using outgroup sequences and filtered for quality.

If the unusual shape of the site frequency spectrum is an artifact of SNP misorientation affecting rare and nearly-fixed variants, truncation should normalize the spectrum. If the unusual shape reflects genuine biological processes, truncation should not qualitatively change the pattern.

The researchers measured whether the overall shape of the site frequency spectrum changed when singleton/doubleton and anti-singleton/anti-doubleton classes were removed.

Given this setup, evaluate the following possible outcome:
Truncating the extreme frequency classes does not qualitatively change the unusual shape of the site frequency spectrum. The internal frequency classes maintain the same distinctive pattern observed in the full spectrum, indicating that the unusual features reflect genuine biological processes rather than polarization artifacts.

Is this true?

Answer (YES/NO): YES